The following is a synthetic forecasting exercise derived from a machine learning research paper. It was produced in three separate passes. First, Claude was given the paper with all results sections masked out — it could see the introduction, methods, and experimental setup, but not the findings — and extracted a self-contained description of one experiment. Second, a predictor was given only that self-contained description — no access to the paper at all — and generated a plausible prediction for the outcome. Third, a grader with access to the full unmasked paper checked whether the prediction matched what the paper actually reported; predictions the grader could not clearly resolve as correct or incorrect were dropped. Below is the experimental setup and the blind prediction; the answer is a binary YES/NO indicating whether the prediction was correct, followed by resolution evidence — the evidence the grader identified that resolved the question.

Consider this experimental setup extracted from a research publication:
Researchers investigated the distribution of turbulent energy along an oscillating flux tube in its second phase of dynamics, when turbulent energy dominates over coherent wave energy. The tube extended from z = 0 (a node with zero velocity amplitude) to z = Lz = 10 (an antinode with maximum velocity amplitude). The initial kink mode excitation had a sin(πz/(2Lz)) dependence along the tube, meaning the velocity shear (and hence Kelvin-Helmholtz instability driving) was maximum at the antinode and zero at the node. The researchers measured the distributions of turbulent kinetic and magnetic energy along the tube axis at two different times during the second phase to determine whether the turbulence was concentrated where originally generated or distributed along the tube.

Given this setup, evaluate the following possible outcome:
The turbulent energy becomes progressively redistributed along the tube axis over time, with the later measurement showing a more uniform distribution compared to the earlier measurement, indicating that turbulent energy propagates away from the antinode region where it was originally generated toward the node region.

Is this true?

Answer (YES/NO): NO